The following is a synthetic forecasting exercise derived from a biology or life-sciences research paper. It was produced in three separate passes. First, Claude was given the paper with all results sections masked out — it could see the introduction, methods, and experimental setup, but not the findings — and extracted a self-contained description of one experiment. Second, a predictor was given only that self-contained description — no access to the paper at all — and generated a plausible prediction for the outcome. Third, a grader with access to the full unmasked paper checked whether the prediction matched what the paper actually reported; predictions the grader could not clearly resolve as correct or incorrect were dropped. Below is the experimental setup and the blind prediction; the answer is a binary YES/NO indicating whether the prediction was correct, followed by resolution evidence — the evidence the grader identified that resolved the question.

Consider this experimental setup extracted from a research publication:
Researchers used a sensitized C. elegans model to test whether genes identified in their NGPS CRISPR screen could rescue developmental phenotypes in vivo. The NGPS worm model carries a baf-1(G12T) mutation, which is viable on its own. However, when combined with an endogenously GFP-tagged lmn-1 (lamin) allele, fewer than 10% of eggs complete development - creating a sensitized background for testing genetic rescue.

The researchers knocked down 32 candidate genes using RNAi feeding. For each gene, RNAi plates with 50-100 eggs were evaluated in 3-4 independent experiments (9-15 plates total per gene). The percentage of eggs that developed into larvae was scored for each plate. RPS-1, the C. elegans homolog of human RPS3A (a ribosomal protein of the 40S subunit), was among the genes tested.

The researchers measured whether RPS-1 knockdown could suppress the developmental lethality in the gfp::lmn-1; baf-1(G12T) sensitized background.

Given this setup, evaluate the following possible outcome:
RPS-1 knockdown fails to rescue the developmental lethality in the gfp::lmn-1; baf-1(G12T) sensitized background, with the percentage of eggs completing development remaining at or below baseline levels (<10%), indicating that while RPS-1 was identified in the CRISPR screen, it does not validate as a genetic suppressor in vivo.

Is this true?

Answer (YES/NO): NO